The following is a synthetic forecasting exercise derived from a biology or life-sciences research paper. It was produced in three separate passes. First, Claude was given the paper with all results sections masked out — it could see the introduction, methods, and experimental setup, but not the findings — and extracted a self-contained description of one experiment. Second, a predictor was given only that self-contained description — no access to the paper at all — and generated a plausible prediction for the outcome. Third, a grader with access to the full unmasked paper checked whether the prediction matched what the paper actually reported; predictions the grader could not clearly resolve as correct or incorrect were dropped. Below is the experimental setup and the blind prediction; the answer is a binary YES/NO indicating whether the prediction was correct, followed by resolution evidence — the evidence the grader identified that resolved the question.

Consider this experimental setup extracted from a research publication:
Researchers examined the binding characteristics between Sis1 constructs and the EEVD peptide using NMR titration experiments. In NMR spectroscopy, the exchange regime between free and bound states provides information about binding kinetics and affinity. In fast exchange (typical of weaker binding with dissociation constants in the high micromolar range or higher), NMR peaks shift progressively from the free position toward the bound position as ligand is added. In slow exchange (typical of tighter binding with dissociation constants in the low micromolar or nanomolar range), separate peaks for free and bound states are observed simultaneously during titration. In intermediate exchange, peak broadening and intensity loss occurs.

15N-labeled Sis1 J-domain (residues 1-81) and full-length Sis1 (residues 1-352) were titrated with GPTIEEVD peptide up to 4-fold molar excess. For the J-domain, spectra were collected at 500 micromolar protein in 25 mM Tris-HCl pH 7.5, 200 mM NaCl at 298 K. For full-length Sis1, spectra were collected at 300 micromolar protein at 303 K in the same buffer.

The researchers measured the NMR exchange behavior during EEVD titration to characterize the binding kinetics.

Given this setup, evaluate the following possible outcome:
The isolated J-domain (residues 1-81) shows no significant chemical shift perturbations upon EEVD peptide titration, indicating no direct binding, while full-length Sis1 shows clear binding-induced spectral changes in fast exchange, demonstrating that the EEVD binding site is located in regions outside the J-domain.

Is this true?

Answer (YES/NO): NO